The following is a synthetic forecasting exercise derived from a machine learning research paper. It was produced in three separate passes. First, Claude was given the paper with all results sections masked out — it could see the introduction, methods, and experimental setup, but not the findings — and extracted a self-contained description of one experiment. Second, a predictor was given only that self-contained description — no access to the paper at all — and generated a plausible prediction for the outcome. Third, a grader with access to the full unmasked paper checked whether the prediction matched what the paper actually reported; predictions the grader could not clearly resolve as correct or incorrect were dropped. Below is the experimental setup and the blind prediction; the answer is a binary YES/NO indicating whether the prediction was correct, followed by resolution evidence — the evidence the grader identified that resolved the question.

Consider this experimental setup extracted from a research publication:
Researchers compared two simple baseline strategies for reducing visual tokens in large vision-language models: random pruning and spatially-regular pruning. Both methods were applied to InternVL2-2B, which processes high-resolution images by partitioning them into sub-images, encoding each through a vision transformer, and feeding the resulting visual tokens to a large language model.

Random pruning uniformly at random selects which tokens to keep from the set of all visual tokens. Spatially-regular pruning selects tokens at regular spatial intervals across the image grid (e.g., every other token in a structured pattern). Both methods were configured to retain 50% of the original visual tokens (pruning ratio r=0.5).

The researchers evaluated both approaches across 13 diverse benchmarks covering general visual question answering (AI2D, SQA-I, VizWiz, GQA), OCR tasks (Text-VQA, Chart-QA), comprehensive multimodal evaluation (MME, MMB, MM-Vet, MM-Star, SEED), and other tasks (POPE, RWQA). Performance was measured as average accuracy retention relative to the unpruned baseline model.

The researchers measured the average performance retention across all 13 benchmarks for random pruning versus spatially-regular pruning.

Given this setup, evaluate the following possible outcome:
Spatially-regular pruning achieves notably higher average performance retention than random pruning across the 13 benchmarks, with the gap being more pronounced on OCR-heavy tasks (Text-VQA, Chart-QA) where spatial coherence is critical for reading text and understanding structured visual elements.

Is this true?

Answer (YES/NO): NO